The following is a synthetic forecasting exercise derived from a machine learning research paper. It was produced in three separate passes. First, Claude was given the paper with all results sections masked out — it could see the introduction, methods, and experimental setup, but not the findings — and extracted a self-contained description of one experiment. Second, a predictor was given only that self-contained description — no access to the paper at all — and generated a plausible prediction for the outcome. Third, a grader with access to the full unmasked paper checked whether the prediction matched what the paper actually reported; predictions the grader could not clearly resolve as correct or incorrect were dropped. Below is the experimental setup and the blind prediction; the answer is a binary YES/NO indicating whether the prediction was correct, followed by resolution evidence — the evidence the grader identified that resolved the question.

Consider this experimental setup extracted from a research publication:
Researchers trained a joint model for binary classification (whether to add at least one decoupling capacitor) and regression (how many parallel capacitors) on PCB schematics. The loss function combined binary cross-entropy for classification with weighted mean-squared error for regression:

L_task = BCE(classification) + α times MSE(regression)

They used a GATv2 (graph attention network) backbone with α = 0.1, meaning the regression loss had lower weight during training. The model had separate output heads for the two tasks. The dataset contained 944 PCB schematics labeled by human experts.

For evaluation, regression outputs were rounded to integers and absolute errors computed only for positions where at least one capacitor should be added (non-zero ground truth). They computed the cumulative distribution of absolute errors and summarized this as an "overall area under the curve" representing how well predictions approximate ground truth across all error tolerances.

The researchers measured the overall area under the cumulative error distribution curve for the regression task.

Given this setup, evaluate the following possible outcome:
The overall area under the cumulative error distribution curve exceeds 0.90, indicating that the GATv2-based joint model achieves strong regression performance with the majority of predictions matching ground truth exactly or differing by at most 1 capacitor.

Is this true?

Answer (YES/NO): NO